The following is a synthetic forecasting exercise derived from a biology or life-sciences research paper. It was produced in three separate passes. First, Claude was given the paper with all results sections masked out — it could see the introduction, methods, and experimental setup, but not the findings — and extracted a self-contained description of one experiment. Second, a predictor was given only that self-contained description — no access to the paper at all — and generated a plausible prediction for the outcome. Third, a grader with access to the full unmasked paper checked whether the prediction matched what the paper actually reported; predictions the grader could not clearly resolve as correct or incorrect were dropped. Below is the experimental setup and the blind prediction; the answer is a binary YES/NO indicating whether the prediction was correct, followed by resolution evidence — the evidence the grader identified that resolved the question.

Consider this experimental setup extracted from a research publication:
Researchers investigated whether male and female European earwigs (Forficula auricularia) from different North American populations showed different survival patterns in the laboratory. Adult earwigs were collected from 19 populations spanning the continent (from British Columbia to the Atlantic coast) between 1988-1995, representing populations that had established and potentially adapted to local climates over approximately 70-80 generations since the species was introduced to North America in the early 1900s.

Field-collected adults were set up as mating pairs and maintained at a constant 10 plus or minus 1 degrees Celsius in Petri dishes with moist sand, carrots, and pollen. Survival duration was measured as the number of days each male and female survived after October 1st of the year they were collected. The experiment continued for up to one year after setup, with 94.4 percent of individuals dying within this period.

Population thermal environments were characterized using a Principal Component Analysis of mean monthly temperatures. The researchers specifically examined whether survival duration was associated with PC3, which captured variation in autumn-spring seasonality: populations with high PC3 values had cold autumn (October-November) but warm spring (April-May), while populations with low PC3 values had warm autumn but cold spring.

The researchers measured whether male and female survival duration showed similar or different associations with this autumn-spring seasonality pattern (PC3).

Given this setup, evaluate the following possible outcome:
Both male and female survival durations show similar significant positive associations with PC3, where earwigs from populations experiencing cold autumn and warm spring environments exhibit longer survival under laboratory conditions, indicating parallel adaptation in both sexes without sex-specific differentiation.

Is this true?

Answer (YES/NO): NO